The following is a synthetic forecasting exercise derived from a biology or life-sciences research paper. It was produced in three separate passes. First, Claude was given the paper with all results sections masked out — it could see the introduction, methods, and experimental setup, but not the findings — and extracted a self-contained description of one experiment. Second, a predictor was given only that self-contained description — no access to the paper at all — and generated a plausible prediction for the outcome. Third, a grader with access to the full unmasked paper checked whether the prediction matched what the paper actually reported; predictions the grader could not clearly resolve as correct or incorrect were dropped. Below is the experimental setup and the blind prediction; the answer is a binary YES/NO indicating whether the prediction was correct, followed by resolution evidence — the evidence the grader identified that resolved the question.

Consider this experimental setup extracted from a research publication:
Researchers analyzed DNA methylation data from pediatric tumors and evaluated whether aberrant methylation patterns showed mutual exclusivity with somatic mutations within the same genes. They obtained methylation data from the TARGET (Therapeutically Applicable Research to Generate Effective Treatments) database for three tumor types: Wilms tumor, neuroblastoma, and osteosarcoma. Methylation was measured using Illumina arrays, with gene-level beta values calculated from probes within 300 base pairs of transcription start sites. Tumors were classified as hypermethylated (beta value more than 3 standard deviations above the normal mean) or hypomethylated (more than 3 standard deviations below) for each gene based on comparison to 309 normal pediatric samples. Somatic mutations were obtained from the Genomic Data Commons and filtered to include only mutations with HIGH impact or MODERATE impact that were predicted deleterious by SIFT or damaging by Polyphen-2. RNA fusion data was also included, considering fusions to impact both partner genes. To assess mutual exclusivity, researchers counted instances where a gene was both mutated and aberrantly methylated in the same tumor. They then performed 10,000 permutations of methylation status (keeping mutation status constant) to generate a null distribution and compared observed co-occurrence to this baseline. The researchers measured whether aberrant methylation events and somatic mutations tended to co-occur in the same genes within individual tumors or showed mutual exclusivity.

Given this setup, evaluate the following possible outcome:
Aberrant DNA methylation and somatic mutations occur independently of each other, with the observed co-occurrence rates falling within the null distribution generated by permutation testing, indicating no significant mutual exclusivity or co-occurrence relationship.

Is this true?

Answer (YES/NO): YES